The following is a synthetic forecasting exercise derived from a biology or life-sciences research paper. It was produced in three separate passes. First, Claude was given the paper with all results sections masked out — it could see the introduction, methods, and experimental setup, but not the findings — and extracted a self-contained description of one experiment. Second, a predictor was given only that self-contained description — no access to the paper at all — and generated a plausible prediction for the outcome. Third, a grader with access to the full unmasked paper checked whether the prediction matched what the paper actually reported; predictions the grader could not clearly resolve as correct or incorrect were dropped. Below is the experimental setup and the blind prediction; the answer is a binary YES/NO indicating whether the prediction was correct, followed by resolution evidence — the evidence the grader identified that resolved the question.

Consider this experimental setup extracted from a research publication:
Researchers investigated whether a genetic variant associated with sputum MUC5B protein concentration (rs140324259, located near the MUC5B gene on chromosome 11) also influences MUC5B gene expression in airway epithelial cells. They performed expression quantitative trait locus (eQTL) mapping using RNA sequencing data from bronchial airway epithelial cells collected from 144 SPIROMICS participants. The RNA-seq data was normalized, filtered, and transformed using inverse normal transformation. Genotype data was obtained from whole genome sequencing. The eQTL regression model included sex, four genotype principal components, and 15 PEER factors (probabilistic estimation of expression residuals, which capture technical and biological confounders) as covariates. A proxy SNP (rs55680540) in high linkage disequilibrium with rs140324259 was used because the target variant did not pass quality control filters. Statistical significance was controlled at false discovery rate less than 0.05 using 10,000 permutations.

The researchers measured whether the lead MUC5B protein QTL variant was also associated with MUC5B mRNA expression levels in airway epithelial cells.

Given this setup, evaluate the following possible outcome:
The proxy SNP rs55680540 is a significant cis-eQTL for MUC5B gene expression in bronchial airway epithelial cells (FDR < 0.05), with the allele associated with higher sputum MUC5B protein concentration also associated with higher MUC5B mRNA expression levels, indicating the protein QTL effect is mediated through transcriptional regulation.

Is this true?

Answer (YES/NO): NO